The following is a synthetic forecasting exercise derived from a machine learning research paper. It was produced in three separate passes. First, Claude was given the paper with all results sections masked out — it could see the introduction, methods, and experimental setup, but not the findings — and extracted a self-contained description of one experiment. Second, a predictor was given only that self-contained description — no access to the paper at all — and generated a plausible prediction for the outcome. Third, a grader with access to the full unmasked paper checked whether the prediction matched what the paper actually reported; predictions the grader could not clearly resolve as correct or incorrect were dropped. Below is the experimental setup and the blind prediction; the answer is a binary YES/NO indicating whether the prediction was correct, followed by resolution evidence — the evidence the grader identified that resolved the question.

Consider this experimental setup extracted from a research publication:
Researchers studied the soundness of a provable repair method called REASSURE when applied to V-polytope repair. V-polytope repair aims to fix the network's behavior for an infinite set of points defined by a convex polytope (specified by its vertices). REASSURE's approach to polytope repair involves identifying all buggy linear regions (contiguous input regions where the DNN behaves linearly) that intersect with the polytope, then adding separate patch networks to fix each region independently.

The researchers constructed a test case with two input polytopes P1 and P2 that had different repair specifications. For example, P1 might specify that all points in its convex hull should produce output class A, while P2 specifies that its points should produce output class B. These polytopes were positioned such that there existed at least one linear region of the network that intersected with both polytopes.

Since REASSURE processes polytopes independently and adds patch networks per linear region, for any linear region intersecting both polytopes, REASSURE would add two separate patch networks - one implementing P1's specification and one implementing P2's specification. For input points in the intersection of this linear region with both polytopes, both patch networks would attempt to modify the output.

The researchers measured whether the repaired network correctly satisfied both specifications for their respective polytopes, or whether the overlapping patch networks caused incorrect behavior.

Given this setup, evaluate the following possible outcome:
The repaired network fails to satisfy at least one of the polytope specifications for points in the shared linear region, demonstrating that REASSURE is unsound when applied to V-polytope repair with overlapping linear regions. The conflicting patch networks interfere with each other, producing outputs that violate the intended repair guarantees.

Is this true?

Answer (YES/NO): YES